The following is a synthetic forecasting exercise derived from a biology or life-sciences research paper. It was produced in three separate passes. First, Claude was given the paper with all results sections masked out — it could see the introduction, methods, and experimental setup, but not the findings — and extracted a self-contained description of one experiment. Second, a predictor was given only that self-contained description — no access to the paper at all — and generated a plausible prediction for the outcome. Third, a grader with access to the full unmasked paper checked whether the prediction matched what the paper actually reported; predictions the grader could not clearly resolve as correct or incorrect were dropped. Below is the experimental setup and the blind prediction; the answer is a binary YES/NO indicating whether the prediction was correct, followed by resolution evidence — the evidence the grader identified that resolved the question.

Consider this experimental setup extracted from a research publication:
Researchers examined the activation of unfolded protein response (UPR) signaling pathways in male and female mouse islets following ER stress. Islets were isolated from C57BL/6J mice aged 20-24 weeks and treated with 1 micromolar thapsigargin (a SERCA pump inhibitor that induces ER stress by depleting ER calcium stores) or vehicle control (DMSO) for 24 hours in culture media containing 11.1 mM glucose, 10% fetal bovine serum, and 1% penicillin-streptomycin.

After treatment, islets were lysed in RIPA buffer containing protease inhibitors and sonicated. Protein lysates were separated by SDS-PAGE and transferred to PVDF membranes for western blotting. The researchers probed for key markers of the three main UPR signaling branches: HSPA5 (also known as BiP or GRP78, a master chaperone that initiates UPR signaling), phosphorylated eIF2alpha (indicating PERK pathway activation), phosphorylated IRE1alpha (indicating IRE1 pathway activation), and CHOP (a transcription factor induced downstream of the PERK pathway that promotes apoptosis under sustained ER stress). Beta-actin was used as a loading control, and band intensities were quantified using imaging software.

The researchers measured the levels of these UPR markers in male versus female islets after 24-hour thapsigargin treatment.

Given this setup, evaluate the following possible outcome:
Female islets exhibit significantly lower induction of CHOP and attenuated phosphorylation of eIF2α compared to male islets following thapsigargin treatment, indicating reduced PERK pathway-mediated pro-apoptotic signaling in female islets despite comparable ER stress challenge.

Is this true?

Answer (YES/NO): NO